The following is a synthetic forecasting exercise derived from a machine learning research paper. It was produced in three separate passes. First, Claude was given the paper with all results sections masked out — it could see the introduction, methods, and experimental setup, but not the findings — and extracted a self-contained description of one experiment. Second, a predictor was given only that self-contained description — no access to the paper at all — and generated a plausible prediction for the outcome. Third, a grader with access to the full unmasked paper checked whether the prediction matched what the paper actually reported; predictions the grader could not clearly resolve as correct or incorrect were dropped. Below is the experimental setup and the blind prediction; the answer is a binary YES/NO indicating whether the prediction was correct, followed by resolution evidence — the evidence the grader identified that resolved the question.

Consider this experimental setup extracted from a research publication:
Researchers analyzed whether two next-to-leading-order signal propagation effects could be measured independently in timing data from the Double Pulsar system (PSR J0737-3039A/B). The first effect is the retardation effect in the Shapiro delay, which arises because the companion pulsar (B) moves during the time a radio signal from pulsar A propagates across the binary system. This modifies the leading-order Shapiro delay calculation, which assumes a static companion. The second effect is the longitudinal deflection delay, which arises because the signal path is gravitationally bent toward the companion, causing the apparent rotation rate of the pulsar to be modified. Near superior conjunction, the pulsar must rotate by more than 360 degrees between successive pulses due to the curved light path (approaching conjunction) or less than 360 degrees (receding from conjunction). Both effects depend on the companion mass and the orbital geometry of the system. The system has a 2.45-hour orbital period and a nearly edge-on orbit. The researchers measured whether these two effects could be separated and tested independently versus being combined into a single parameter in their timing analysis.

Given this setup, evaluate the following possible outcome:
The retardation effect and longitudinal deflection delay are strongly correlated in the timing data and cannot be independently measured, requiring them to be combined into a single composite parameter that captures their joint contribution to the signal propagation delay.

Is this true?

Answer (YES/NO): YES